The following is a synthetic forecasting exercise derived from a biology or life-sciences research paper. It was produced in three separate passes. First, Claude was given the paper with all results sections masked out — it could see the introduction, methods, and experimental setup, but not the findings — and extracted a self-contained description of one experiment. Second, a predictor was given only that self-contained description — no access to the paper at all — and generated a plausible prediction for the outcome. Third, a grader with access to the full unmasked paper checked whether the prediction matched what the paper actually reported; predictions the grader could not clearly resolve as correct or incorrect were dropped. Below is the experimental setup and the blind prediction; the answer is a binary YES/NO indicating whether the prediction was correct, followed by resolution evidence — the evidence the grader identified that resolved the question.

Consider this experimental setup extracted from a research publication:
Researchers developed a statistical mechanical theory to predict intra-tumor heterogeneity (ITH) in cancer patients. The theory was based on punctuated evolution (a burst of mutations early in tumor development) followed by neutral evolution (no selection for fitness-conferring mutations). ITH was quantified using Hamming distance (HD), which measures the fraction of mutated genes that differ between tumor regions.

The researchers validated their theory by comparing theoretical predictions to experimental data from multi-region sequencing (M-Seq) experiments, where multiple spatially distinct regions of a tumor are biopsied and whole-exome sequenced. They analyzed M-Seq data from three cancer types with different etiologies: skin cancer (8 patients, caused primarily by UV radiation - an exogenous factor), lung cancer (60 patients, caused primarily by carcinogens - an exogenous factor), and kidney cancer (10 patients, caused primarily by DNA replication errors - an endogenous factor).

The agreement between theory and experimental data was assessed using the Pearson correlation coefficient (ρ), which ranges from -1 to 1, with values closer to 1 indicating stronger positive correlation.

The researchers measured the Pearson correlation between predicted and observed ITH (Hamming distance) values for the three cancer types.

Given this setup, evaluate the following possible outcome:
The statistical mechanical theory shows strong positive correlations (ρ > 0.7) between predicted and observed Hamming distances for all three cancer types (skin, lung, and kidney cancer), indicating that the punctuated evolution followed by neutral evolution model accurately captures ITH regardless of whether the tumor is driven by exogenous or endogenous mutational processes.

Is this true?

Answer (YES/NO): NO